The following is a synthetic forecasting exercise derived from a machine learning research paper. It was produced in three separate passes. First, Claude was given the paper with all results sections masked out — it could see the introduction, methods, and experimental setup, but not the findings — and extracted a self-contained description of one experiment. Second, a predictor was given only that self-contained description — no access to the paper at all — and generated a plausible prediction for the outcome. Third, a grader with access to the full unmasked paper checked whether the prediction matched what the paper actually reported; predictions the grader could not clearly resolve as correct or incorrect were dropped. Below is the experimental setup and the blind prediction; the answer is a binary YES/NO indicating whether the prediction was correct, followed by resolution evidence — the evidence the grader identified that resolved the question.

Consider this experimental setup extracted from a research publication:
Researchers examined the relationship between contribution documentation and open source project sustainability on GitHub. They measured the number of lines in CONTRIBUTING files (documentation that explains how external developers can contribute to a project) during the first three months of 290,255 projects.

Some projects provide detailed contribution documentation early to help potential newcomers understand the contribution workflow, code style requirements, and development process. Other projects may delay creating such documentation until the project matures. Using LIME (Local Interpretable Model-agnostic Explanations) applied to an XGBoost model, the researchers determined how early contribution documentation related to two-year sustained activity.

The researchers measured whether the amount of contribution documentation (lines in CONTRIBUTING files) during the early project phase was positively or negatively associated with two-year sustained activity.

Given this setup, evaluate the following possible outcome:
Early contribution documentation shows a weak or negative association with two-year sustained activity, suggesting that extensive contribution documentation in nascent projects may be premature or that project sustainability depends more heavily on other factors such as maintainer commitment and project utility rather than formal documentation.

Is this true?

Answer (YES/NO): NO